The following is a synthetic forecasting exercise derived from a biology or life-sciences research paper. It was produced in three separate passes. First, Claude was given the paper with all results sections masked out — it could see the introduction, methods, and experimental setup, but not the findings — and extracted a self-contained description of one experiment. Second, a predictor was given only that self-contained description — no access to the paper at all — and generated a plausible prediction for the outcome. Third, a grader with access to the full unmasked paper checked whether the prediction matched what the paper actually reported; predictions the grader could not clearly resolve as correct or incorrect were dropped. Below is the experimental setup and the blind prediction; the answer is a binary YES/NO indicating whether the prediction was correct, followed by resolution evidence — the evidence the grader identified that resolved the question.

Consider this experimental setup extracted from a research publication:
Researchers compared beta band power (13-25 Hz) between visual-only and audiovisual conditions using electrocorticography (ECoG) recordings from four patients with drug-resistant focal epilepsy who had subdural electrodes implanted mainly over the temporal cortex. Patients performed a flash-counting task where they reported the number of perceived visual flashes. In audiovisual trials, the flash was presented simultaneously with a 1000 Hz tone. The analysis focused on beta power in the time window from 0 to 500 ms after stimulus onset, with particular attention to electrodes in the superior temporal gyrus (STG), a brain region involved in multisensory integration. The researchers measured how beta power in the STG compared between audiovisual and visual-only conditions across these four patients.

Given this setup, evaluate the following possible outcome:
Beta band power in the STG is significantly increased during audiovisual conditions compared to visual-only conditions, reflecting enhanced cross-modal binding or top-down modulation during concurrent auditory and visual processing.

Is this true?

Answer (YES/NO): NO